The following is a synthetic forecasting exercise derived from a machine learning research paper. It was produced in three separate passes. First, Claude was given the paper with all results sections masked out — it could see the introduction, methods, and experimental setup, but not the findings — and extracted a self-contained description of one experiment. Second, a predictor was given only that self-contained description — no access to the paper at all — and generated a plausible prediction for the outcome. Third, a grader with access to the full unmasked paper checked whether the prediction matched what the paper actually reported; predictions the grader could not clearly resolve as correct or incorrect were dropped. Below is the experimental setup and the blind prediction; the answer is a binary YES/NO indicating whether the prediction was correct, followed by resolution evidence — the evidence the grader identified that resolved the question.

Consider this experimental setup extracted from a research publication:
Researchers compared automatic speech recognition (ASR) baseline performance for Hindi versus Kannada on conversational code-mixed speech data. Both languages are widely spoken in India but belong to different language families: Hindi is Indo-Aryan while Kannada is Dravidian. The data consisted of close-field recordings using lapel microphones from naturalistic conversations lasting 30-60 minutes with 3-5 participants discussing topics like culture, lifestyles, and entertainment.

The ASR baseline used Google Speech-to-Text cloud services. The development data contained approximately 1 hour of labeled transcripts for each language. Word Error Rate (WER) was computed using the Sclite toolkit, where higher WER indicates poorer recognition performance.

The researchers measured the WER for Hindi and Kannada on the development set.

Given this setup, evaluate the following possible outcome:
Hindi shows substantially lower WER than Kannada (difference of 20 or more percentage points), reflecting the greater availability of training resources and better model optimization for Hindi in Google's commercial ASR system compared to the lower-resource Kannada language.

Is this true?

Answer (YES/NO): YES